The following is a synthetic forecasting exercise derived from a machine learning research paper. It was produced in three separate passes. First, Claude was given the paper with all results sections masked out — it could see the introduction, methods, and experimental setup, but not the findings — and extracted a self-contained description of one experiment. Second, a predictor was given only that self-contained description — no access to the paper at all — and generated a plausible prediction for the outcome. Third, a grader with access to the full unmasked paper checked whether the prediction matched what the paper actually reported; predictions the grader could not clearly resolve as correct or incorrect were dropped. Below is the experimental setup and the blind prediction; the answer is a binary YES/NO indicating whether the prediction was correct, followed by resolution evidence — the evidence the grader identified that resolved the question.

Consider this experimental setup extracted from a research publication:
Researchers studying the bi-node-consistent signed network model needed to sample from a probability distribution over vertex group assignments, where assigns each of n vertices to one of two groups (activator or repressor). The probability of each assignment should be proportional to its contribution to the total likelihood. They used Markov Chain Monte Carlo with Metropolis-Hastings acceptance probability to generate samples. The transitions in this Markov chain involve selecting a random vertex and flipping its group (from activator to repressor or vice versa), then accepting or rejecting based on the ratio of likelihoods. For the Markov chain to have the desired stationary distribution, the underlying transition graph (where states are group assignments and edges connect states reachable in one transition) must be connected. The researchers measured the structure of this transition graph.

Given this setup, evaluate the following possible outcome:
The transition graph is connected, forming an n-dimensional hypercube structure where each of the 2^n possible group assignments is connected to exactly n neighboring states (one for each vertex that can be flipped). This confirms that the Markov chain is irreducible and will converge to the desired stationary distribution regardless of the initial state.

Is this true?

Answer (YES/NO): YES